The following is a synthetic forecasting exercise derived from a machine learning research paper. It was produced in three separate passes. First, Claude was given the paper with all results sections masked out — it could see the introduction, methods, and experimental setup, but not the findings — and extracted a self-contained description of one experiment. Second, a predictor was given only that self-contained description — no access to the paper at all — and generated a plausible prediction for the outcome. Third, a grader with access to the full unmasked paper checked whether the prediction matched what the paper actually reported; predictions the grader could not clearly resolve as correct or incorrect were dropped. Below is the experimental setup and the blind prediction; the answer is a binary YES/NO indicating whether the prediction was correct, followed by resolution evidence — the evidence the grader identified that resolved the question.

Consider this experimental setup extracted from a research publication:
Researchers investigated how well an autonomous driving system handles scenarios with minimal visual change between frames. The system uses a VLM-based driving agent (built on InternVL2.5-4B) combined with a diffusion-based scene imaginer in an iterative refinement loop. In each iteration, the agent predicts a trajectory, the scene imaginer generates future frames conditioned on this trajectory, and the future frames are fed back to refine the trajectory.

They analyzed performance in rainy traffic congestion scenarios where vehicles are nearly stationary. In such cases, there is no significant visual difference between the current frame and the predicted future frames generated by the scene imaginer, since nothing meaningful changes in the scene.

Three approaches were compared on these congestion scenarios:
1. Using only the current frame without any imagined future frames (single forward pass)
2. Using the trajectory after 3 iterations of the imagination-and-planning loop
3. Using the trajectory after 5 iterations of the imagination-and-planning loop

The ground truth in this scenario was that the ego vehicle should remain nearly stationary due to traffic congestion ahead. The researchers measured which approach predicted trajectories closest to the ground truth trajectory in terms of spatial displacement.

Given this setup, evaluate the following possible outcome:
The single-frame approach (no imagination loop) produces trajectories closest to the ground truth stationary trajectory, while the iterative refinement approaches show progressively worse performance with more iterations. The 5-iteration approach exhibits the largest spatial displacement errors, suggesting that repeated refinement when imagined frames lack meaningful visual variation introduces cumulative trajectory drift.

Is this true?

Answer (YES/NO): NO